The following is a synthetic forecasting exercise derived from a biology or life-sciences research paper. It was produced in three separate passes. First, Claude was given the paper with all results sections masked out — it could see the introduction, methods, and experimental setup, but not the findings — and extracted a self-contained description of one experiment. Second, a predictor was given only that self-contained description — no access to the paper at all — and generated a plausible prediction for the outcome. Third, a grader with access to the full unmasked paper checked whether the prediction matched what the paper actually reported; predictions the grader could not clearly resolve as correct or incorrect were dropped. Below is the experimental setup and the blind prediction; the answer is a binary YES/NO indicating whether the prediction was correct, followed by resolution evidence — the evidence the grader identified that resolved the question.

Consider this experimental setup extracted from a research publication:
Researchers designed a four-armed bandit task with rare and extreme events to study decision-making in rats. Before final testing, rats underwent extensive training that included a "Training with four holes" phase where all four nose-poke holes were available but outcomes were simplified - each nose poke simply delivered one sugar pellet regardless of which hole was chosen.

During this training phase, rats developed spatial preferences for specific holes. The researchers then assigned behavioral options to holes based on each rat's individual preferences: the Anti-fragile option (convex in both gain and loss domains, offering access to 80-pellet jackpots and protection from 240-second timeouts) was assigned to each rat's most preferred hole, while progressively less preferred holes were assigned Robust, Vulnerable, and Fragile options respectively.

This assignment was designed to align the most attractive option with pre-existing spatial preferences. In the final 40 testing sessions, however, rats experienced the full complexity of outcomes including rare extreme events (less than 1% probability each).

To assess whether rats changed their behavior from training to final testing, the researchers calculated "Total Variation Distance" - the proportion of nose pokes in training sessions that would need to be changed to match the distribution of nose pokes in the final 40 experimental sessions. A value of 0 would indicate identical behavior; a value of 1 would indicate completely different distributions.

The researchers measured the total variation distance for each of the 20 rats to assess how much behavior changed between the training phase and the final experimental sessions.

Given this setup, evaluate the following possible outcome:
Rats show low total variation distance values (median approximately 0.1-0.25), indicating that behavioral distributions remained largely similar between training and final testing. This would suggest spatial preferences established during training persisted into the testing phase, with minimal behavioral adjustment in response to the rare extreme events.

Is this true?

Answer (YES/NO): NO